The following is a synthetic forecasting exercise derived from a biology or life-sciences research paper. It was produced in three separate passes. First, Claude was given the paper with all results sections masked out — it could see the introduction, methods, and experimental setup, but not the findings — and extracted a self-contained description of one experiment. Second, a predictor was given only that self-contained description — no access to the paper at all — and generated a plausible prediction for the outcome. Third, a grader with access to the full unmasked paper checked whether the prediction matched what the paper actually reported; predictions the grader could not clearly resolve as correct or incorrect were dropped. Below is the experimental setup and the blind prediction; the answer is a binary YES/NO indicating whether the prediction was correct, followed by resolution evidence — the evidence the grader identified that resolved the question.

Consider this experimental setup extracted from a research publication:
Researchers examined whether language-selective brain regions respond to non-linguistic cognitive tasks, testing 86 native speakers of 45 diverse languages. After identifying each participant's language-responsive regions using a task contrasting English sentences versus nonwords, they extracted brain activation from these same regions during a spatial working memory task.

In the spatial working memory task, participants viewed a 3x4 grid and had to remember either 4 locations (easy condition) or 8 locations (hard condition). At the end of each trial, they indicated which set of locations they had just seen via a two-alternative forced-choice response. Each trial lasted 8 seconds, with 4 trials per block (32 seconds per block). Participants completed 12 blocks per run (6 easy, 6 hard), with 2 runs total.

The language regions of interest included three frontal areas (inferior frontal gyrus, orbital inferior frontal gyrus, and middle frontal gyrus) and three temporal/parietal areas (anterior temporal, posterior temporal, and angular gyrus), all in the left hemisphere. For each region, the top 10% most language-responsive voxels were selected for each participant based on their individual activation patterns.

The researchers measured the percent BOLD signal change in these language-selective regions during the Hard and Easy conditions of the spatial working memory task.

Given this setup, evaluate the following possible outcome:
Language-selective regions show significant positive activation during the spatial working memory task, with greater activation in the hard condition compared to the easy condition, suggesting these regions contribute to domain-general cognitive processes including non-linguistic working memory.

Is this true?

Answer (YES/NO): NO